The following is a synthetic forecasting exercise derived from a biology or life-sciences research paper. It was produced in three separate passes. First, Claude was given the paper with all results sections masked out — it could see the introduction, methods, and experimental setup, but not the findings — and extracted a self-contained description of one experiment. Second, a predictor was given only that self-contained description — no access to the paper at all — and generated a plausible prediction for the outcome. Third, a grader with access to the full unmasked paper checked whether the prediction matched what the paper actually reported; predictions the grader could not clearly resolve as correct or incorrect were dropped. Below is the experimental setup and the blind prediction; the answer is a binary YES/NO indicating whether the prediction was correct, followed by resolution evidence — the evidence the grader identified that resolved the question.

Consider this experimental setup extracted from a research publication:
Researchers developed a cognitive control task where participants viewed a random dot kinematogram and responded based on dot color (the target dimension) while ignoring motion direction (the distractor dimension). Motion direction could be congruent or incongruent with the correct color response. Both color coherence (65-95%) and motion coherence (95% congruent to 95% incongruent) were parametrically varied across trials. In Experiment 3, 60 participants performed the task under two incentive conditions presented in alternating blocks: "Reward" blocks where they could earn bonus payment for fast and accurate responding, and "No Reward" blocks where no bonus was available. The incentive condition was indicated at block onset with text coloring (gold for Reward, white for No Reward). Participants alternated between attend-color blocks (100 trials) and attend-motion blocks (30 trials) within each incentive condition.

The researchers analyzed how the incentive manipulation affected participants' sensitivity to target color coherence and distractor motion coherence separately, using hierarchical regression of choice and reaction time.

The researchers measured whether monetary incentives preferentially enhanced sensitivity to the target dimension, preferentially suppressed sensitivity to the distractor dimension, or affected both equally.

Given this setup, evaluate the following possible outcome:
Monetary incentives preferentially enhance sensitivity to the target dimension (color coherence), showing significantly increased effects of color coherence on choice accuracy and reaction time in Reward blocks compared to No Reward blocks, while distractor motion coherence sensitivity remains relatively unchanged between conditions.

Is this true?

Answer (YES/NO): NO